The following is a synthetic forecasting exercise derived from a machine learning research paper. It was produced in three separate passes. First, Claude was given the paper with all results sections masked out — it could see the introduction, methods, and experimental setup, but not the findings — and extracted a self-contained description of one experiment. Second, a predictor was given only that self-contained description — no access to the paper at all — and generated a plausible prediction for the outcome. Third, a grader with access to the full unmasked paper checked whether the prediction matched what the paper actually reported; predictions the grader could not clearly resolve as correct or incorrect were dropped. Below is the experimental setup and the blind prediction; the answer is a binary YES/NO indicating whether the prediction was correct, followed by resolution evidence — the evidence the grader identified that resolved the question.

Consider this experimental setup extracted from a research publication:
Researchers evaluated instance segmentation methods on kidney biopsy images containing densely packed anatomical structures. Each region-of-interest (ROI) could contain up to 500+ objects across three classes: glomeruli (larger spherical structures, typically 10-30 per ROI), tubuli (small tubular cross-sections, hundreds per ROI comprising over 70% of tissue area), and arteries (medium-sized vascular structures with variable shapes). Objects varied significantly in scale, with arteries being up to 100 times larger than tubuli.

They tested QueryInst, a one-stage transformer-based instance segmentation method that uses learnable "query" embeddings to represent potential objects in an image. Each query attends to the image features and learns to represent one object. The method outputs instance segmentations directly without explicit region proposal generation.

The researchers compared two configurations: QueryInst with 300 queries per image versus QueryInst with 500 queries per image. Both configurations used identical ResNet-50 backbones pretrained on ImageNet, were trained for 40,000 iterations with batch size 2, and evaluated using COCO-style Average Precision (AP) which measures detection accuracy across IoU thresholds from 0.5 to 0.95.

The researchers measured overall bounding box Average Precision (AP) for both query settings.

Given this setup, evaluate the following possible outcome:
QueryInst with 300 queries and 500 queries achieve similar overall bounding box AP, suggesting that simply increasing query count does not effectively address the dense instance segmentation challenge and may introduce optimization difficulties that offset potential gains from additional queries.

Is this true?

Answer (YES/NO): NO